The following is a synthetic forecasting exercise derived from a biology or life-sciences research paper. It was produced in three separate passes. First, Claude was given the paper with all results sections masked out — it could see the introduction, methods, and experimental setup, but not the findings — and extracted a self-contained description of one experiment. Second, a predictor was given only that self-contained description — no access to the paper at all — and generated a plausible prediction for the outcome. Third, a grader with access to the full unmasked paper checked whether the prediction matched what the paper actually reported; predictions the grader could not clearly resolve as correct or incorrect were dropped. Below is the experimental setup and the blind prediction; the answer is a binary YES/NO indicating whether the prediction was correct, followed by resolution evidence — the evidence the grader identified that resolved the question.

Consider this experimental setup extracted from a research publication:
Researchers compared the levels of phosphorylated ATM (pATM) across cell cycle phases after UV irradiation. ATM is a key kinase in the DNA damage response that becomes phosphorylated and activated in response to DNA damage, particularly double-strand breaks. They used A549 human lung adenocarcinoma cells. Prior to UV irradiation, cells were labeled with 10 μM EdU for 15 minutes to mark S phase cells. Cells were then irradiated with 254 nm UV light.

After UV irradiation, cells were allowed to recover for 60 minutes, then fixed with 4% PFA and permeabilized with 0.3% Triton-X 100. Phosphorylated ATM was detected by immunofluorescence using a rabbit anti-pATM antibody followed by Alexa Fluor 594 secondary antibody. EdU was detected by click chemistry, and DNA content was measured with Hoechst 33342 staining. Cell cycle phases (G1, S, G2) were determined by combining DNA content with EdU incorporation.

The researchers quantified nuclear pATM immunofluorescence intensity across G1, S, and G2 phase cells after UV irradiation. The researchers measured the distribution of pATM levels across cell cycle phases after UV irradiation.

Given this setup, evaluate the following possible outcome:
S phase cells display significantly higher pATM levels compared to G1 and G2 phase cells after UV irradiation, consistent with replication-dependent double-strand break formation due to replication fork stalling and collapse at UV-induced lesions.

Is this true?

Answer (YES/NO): NO